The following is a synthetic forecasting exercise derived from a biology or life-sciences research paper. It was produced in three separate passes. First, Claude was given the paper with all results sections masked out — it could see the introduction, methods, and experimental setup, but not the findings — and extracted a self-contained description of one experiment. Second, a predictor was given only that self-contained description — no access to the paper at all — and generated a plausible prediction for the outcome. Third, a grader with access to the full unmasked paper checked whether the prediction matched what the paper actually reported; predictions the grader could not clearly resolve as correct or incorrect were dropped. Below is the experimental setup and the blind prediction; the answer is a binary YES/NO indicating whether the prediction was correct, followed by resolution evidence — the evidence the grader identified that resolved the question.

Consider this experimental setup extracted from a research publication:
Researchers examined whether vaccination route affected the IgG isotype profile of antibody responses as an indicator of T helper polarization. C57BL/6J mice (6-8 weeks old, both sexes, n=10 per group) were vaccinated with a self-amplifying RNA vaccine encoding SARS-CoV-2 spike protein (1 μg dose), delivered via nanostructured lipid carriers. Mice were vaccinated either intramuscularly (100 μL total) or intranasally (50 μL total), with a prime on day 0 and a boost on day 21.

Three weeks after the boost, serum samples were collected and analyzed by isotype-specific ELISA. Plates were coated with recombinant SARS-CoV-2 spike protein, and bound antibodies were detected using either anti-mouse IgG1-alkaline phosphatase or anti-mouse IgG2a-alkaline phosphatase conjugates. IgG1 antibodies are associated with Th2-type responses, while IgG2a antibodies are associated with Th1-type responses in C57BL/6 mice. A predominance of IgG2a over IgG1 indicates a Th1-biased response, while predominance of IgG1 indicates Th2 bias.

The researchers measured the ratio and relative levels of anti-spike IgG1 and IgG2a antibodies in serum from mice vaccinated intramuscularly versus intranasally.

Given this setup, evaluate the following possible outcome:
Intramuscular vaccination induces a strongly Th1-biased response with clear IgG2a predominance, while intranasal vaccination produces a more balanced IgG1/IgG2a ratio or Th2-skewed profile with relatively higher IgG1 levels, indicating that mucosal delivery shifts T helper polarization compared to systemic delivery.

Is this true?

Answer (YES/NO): NO